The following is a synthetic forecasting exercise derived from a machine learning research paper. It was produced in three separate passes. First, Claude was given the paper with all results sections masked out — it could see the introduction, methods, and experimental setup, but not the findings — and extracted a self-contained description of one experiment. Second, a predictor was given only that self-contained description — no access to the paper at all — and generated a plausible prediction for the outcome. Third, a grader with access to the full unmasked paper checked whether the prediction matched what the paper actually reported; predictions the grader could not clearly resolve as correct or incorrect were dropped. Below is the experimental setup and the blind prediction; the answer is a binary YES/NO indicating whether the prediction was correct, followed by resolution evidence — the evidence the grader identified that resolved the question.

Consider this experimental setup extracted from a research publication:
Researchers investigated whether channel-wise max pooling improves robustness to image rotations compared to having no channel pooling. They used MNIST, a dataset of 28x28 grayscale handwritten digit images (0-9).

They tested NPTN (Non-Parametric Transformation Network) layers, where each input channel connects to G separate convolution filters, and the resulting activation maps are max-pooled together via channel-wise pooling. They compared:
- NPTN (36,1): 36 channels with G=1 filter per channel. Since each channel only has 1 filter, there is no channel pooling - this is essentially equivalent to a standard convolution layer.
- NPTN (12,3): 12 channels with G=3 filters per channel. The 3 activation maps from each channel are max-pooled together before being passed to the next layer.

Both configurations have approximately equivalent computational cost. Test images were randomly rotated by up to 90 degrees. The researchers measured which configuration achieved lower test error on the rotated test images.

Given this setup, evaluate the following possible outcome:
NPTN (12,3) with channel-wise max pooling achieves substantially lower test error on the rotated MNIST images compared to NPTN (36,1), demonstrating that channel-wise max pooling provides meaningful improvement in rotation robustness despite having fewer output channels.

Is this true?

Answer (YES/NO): YES